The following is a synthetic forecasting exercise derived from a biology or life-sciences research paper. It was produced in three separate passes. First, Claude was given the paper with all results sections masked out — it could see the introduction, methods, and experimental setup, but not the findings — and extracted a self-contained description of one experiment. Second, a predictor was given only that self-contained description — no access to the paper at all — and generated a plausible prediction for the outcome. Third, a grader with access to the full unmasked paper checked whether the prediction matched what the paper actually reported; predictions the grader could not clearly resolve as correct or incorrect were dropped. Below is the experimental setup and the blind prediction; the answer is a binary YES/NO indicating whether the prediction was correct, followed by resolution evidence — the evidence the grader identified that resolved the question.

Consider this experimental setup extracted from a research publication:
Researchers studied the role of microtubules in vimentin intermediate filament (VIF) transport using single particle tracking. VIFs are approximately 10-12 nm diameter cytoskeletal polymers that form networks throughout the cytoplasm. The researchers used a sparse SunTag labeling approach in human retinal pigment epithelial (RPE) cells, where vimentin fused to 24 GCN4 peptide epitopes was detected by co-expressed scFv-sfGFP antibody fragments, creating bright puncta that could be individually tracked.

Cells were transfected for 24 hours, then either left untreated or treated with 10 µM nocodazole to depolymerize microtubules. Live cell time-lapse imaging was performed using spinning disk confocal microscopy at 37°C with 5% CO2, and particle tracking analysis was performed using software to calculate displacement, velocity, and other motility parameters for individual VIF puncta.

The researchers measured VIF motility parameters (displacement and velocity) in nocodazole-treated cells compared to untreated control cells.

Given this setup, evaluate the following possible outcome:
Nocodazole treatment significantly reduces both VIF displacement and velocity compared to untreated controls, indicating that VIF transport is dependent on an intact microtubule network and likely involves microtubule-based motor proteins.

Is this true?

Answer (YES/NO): YES